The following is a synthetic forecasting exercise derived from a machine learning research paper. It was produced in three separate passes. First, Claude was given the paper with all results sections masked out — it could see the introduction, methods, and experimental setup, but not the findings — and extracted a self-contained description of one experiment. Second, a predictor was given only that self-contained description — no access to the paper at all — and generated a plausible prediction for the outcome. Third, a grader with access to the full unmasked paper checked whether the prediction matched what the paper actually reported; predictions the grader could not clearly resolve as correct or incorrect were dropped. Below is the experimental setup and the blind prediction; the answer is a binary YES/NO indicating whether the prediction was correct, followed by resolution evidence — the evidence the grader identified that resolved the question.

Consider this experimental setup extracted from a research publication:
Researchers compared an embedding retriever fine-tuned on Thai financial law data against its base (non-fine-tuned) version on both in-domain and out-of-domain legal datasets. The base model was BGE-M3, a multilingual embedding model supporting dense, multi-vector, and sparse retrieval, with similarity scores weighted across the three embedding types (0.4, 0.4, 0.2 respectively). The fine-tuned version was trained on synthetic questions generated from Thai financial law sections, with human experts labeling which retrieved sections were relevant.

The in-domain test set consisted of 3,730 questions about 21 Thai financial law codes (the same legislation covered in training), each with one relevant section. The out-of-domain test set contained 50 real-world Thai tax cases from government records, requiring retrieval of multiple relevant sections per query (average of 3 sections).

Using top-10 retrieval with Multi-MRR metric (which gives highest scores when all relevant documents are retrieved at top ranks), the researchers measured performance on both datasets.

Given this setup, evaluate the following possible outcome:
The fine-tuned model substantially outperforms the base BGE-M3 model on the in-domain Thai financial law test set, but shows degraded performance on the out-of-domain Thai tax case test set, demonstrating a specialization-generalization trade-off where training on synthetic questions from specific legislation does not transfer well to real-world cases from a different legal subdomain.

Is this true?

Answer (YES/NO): NO